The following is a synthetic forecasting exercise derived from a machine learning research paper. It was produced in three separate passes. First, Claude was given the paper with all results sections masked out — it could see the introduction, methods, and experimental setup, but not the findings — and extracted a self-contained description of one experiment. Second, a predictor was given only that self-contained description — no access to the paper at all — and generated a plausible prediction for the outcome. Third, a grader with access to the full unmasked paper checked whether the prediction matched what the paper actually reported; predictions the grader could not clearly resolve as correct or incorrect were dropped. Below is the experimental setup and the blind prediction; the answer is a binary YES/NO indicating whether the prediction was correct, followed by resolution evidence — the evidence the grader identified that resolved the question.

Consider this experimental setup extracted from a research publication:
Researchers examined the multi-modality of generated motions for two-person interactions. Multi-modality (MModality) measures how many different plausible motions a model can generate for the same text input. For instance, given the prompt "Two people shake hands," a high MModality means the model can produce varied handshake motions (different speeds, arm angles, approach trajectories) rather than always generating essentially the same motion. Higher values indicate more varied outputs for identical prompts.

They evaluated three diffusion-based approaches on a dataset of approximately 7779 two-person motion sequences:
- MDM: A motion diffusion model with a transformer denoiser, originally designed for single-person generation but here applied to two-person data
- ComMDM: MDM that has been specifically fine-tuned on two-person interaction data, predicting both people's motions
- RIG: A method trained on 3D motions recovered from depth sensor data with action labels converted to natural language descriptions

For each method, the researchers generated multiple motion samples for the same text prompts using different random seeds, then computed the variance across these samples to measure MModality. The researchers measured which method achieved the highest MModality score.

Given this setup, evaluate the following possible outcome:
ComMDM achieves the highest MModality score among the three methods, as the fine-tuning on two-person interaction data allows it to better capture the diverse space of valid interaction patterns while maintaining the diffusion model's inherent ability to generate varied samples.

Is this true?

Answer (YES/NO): NO